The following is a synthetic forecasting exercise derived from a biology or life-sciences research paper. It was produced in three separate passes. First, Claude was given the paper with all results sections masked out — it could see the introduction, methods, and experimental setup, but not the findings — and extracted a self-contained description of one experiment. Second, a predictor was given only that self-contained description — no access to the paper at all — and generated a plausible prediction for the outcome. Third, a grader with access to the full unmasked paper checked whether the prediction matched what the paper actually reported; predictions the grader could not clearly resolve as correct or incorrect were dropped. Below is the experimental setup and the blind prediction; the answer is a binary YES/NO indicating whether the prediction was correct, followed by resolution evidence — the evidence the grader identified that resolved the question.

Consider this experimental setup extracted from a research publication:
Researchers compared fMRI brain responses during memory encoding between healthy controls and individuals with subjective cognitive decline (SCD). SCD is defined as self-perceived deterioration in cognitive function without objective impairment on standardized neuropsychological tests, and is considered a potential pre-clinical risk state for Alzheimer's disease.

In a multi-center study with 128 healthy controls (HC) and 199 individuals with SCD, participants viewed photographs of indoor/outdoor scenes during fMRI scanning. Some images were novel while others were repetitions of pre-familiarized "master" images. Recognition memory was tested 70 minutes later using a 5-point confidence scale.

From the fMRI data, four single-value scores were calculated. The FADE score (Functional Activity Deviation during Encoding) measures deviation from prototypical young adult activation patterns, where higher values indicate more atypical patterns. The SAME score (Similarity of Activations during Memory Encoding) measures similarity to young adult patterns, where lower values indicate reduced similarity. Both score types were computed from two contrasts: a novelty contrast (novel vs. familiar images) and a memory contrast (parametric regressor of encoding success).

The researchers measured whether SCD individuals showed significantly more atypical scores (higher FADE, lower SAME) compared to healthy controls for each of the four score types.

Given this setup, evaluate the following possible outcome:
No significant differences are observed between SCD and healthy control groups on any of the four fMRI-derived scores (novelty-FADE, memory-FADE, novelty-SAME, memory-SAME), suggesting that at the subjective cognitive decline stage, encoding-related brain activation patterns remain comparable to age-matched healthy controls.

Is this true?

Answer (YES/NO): NO